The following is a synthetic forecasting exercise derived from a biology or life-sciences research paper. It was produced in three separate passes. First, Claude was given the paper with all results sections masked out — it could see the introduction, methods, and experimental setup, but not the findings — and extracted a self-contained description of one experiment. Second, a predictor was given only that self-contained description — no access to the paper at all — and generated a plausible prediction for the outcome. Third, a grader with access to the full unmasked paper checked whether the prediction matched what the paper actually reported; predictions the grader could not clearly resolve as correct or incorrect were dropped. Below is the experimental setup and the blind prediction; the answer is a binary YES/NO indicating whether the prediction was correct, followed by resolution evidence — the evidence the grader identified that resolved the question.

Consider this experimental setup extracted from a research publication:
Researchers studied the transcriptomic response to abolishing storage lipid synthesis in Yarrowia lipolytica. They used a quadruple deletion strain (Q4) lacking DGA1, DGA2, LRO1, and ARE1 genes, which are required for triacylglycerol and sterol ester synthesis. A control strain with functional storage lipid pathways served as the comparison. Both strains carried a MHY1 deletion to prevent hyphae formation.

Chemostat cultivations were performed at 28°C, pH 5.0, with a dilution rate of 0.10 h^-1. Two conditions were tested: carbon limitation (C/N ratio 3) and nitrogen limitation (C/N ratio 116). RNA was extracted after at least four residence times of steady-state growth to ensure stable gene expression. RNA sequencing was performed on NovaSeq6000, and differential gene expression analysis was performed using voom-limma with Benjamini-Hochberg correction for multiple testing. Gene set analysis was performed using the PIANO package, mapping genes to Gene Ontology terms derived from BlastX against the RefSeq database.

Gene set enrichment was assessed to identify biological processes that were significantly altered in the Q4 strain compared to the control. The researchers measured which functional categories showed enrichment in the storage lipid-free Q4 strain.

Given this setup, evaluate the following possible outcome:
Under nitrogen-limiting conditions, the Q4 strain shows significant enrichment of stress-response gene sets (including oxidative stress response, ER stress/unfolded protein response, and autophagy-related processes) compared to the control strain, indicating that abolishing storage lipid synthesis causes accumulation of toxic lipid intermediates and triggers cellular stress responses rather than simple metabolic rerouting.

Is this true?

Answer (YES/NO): NO